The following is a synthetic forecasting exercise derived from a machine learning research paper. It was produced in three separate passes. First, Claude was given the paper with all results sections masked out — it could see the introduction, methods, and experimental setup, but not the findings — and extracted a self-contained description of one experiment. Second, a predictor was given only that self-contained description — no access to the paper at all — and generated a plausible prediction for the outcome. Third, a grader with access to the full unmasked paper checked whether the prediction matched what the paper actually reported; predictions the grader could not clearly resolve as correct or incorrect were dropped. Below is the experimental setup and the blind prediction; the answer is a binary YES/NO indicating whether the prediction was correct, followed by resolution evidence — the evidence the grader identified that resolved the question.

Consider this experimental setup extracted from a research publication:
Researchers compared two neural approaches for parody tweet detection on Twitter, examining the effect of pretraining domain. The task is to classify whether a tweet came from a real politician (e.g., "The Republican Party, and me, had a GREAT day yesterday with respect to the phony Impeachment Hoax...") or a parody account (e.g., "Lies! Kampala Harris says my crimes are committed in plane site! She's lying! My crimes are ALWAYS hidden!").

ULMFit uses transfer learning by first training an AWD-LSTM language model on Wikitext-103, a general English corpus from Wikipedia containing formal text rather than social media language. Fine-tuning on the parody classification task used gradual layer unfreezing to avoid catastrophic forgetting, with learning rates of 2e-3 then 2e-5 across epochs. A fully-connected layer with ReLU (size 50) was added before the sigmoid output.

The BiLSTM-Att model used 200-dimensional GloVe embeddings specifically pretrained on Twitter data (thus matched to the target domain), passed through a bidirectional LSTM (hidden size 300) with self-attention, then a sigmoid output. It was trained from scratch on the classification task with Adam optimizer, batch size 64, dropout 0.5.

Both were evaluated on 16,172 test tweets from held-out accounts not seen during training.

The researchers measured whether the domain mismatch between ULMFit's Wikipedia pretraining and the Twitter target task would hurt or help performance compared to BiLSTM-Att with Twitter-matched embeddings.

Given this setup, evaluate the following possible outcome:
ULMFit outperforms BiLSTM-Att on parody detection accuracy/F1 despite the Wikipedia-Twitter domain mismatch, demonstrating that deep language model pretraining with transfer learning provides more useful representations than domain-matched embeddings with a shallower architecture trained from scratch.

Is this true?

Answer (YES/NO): YES